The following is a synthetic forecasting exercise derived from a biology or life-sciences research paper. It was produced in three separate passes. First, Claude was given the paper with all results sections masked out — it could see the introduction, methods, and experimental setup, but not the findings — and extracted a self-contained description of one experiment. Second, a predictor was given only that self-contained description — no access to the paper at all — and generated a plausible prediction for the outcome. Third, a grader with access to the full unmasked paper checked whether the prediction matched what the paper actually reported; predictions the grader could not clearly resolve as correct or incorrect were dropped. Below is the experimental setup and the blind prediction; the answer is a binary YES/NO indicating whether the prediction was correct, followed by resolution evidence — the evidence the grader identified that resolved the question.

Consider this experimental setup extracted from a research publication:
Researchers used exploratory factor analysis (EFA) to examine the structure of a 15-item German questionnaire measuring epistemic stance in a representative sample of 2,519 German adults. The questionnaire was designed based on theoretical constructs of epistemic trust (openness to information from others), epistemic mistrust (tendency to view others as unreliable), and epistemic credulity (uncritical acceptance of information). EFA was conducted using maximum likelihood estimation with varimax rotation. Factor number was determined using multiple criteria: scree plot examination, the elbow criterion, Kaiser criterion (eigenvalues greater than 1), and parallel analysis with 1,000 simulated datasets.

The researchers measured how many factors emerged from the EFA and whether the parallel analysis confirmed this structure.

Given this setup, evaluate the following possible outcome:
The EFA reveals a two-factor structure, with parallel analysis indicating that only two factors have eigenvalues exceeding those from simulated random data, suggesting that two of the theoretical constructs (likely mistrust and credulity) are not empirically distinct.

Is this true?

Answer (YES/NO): NO